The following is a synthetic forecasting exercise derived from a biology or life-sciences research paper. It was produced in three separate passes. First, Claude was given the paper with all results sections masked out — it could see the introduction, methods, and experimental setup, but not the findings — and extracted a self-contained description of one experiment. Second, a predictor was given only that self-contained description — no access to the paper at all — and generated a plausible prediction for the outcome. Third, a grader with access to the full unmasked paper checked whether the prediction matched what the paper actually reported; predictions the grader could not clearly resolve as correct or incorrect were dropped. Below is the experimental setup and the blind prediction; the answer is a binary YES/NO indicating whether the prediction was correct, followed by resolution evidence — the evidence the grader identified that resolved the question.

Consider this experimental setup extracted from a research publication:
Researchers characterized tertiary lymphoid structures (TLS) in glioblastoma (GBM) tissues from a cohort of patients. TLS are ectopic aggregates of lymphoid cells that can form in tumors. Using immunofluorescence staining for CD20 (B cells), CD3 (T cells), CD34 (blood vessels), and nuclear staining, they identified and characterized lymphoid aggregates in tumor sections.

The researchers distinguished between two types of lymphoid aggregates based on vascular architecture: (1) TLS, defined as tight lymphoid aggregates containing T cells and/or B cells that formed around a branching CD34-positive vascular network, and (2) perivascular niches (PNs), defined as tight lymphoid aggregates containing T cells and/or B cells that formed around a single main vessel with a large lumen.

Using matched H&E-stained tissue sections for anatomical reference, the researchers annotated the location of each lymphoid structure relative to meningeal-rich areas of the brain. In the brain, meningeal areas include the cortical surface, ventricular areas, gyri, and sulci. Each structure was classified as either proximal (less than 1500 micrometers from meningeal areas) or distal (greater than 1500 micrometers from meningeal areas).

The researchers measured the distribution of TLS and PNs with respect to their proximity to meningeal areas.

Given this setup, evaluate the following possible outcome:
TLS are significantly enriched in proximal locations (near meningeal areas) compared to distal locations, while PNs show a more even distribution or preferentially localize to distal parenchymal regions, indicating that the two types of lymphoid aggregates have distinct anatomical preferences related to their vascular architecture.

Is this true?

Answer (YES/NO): YES